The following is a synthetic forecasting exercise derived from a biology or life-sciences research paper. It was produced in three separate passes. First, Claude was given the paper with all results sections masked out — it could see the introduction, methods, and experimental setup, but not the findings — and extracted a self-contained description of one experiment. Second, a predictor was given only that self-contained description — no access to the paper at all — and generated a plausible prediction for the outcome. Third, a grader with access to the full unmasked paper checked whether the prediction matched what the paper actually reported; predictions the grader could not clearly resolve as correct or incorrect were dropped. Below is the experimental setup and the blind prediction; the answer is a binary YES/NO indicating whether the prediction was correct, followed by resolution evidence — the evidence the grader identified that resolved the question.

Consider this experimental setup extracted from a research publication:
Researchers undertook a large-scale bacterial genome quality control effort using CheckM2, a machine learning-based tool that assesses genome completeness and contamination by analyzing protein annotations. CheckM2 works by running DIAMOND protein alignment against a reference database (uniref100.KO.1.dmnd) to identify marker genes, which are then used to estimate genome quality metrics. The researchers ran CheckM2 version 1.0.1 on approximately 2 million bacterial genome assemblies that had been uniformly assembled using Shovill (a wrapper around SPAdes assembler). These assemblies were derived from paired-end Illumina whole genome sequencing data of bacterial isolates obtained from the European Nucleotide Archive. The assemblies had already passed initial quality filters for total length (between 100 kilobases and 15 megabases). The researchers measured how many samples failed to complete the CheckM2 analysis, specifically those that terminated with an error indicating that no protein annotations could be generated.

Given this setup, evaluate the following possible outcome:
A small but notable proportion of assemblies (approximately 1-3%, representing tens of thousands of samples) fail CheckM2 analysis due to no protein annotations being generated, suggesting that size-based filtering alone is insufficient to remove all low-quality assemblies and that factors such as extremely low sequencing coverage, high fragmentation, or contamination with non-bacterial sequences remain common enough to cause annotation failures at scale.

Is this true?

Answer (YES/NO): NO